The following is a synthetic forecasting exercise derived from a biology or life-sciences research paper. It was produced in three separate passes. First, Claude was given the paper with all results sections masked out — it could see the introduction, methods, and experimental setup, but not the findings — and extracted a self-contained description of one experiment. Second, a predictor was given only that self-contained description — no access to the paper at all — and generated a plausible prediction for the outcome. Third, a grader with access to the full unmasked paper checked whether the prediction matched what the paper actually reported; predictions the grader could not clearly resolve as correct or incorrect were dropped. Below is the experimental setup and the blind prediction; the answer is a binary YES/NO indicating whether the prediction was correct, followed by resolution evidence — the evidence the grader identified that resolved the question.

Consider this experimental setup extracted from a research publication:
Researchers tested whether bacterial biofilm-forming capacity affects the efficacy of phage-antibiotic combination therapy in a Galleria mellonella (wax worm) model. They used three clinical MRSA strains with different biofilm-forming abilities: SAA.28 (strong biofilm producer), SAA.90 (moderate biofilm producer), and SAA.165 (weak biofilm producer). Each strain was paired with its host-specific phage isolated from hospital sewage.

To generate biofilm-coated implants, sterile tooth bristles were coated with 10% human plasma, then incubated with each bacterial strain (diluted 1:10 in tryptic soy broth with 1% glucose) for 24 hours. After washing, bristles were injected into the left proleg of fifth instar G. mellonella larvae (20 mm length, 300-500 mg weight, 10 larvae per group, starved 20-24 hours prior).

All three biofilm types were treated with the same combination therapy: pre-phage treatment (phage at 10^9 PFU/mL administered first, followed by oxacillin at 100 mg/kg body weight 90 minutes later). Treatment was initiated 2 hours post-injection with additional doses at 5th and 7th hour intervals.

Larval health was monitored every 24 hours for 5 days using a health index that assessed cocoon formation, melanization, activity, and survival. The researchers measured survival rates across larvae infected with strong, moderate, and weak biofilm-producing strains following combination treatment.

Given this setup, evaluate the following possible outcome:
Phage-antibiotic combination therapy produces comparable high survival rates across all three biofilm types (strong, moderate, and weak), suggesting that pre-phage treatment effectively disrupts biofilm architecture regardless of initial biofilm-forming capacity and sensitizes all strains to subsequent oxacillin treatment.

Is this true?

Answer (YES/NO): NO